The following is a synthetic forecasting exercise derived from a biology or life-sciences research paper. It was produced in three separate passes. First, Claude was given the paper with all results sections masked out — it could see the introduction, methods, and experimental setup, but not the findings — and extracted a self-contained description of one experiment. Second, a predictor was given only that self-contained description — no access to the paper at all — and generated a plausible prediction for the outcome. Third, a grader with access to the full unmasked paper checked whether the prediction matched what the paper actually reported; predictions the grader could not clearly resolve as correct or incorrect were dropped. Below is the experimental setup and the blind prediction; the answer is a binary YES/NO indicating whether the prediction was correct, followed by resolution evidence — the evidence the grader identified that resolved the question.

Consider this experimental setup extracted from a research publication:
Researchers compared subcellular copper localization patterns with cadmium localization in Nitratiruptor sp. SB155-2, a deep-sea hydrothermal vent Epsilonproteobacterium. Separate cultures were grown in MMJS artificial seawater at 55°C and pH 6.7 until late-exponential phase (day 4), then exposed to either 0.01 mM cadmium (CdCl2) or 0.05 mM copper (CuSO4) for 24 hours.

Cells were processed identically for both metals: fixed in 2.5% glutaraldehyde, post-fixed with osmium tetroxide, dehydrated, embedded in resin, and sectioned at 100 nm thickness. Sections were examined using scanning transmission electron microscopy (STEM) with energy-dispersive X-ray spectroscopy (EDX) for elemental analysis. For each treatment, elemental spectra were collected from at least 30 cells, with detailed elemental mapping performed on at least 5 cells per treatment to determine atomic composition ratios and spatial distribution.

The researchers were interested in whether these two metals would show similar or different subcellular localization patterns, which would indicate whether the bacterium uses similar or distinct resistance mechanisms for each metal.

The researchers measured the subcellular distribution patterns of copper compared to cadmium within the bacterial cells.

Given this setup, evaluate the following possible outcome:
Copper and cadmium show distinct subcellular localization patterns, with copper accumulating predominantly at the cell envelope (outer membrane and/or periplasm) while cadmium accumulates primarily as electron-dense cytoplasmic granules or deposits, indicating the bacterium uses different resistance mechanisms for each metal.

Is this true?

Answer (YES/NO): NO